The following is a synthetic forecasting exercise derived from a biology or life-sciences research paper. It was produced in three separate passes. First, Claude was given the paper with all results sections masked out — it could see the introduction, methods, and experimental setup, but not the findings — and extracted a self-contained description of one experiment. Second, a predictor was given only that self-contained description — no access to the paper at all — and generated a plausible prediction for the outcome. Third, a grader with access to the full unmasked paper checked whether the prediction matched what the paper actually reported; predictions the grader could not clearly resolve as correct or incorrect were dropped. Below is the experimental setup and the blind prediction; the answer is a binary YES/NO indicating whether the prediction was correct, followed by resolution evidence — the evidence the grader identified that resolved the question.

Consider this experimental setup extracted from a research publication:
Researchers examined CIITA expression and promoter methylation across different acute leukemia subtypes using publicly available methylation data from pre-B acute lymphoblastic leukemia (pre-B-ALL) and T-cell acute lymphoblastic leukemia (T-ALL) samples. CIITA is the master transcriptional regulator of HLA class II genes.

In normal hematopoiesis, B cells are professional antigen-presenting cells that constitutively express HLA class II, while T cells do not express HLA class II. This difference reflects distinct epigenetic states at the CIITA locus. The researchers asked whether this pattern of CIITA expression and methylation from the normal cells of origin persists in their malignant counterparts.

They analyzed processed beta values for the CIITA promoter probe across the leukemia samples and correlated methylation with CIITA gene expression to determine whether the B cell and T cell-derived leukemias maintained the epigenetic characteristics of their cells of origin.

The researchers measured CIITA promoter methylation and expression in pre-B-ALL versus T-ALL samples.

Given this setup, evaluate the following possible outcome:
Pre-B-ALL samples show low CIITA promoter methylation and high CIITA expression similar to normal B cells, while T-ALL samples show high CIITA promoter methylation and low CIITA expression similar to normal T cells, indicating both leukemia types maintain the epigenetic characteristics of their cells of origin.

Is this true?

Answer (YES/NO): YES